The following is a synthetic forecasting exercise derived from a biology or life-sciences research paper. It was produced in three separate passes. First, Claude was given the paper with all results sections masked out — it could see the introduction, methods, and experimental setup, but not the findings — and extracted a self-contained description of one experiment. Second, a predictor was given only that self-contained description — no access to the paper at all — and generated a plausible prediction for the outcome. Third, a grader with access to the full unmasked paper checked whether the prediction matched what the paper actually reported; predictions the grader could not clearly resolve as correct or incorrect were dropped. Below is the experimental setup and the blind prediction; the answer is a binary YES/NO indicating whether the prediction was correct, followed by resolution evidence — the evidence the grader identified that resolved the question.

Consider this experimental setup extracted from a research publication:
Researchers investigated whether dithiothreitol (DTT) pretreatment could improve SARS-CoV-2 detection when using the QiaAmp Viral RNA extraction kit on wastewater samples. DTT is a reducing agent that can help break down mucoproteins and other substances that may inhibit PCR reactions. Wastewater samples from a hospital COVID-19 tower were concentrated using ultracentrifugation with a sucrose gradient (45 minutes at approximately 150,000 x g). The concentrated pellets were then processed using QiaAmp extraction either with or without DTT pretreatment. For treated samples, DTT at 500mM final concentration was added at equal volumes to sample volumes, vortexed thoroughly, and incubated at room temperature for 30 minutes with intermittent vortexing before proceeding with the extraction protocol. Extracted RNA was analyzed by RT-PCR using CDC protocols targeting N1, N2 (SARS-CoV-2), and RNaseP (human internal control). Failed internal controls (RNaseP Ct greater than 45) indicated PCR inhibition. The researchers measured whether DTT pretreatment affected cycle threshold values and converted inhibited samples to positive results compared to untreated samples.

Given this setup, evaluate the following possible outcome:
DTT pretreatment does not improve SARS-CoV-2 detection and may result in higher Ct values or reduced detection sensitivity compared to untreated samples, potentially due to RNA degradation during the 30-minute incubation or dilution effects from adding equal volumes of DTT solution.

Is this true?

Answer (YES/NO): NO